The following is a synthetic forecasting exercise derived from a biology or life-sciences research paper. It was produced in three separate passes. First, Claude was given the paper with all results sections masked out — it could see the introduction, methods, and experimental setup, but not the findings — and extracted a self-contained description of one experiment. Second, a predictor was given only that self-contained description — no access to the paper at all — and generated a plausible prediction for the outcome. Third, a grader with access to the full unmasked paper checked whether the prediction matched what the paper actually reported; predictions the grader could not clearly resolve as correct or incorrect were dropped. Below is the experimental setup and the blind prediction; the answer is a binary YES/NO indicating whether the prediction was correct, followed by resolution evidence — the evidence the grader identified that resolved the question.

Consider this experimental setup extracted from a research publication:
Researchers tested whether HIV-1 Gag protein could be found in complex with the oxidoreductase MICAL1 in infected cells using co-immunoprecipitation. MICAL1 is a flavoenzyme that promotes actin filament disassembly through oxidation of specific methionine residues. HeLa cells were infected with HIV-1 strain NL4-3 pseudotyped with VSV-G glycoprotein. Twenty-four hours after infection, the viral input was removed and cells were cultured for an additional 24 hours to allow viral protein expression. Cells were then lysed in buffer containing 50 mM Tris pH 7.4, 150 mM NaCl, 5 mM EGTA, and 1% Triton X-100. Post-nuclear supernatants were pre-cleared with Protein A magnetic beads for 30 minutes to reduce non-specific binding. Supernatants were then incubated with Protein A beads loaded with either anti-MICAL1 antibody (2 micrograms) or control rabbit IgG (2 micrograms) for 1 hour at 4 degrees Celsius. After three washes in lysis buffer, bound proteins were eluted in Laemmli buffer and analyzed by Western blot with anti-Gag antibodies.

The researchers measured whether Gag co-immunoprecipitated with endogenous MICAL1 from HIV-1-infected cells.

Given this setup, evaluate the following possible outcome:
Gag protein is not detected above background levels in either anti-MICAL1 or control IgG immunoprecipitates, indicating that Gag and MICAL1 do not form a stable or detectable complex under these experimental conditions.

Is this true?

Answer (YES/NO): NO